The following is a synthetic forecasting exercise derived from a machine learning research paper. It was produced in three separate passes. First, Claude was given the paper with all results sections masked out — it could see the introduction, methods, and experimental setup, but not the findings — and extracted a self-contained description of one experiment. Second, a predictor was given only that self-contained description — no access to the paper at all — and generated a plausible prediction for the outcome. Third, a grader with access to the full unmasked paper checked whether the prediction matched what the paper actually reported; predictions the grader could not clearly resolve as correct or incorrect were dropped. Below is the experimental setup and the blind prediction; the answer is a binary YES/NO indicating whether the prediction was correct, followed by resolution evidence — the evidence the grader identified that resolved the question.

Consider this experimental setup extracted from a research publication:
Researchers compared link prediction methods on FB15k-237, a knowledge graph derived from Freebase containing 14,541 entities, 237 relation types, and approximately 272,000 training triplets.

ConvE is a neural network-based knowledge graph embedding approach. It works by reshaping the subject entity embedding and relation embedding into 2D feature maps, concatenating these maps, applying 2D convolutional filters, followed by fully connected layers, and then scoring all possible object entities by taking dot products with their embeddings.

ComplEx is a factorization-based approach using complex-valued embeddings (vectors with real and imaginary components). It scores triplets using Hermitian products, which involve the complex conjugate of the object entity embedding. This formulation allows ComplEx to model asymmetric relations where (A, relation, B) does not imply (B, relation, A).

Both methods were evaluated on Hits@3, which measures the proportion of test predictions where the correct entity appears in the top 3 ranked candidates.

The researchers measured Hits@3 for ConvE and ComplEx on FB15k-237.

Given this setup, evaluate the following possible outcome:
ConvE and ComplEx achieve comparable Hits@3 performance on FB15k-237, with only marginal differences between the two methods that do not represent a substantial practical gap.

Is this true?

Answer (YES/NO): NO